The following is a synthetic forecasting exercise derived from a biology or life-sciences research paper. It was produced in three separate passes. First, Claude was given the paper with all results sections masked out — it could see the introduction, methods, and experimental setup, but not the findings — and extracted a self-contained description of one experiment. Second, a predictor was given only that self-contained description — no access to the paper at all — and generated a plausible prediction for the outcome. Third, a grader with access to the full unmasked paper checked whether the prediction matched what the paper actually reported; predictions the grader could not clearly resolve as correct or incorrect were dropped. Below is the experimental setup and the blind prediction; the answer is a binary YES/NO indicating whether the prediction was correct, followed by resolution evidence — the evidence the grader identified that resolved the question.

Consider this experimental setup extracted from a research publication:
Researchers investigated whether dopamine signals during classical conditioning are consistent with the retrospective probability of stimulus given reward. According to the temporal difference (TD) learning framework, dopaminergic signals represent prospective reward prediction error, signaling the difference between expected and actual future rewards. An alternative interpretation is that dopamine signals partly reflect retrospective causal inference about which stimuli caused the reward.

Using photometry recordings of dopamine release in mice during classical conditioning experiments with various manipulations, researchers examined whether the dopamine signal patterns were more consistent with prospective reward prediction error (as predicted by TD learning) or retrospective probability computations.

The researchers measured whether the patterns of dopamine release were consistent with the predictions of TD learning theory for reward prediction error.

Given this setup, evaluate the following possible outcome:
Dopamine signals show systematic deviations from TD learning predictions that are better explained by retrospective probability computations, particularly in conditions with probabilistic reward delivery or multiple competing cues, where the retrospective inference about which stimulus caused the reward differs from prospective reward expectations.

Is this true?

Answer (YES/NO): YES